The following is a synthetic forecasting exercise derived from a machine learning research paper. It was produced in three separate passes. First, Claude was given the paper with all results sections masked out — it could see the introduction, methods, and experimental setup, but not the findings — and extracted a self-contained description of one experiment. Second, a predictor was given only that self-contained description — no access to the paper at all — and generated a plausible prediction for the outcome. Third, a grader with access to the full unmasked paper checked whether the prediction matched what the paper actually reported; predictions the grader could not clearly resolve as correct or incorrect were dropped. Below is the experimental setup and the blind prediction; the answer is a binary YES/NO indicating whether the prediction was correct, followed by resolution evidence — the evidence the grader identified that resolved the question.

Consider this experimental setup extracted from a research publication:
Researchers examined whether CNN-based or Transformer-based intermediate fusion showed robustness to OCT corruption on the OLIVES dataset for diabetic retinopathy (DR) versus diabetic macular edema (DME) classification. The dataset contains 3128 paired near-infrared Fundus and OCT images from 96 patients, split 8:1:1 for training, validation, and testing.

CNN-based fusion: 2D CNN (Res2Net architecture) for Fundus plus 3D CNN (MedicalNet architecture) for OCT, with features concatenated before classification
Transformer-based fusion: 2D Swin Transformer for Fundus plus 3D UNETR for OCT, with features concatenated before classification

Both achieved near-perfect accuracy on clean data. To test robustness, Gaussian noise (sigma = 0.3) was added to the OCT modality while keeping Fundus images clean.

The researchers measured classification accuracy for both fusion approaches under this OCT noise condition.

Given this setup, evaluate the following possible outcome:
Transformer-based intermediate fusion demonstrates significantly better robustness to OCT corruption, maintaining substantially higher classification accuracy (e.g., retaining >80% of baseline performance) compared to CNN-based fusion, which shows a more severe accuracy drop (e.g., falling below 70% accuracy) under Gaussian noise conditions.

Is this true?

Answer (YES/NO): NO